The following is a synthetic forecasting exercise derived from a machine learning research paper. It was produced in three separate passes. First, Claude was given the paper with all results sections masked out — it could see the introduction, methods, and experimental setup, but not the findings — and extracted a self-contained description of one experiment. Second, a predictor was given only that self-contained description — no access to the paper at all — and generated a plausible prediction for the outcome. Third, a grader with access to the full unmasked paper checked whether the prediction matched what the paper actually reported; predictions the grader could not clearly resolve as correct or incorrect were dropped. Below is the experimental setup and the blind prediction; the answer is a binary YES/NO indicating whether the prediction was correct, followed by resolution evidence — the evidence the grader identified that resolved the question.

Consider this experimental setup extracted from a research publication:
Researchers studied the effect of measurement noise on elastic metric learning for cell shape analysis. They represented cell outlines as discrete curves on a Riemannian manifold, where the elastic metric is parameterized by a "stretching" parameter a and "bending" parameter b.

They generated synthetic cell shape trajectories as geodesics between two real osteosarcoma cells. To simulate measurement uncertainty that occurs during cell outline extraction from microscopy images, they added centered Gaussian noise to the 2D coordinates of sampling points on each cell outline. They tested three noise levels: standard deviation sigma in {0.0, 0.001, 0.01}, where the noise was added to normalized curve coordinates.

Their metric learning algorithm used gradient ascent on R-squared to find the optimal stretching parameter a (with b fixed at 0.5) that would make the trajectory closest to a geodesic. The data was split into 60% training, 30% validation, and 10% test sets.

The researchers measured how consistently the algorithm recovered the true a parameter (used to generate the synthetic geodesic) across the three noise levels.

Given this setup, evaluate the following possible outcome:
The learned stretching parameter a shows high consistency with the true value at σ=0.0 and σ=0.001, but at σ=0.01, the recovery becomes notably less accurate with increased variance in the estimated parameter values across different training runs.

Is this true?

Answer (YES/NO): NO